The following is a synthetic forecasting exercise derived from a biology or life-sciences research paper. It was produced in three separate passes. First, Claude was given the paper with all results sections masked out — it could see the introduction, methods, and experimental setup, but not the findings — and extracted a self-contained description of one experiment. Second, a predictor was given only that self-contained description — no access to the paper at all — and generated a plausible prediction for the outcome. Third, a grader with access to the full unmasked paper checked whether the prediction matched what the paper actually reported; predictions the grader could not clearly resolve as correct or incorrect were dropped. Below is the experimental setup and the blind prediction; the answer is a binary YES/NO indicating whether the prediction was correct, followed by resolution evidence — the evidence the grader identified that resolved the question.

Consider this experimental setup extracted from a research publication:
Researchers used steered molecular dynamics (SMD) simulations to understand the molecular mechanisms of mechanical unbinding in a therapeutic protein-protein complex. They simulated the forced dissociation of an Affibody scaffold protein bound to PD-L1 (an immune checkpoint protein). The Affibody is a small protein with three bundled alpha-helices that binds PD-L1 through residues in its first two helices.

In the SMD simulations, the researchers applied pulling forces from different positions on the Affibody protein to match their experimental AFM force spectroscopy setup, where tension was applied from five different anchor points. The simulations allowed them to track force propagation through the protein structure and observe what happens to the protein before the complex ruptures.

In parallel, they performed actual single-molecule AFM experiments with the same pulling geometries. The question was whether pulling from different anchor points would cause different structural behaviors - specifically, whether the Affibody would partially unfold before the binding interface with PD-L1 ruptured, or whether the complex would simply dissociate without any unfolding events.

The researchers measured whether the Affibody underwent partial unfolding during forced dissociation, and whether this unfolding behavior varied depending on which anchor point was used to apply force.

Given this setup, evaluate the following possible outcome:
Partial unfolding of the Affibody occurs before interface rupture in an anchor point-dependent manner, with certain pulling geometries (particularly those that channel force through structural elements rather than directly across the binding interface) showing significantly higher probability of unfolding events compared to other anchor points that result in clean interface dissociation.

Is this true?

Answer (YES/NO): YES